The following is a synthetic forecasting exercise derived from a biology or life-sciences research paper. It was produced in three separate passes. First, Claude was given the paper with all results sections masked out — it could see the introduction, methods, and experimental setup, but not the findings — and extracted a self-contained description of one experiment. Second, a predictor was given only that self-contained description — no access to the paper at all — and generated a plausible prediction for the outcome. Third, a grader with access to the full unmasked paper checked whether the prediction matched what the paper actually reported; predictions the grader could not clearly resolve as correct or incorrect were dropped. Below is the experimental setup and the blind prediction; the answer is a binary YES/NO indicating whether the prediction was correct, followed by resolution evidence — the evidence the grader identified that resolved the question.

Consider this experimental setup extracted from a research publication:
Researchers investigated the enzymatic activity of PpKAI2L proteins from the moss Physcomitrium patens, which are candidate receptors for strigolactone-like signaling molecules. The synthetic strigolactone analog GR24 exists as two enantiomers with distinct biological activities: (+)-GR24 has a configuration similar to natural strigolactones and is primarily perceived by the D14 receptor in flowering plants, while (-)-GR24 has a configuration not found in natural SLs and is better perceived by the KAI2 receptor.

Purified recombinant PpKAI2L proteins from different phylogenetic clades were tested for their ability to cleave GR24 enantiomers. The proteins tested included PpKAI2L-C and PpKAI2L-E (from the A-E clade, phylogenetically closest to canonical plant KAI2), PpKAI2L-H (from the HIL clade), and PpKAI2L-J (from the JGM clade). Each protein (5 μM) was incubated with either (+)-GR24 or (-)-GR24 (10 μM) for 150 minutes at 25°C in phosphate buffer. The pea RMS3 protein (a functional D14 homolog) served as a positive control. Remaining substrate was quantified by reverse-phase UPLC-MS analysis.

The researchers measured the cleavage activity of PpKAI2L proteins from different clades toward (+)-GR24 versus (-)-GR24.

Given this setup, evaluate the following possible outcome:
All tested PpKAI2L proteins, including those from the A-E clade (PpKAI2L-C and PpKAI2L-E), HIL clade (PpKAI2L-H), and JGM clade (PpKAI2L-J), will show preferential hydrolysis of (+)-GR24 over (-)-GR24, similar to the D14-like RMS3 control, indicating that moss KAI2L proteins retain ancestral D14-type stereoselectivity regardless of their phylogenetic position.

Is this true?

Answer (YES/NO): NO